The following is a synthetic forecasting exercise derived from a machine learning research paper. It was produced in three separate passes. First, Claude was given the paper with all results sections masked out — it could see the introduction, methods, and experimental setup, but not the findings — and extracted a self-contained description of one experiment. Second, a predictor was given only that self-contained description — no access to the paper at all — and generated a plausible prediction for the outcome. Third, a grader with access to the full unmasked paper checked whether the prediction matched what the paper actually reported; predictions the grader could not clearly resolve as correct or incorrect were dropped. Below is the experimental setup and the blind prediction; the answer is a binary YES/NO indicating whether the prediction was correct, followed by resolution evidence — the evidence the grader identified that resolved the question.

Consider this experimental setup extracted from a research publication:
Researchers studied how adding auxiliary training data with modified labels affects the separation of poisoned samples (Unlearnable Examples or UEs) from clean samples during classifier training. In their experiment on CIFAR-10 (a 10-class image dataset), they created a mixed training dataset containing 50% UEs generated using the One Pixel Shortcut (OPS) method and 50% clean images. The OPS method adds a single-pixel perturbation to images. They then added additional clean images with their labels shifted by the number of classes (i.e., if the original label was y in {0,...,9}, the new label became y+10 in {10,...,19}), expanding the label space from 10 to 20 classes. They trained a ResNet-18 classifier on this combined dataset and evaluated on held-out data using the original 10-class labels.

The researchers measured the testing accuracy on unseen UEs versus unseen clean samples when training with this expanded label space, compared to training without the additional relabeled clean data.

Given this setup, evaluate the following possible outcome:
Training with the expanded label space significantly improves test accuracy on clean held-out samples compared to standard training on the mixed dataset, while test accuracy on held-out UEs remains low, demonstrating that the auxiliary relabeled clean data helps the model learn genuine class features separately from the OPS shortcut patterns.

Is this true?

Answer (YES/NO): NO